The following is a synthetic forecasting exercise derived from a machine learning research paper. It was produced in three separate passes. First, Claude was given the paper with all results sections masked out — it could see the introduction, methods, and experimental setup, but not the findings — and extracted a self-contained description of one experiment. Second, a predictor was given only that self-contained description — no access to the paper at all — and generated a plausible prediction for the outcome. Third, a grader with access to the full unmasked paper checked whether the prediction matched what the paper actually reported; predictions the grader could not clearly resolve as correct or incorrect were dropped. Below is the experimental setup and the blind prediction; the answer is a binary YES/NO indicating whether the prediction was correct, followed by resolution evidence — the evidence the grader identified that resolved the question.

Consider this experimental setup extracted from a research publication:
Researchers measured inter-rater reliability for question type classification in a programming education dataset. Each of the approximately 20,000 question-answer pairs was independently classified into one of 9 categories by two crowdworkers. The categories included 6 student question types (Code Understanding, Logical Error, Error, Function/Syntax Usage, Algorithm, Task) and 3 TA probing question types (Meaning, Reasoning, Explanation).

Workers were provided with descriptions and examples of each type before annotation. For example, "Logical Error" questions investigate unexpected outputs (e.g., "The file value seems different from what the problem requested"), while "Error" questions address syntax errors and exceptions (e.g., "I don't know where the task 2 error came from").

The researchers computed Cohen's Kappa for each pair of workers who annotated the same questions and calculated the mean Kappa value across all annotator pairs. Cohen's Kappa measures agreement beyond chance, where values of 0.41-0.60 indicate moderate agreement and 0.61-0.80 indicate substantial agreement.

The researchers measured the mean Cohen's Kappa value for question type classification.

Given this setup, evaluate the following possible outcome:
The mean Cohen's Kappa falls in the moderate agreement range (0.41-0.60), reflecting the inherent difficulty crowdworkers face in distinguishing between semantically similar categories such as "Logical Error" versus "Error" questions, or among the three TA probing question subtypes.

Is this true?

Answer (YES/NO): NO